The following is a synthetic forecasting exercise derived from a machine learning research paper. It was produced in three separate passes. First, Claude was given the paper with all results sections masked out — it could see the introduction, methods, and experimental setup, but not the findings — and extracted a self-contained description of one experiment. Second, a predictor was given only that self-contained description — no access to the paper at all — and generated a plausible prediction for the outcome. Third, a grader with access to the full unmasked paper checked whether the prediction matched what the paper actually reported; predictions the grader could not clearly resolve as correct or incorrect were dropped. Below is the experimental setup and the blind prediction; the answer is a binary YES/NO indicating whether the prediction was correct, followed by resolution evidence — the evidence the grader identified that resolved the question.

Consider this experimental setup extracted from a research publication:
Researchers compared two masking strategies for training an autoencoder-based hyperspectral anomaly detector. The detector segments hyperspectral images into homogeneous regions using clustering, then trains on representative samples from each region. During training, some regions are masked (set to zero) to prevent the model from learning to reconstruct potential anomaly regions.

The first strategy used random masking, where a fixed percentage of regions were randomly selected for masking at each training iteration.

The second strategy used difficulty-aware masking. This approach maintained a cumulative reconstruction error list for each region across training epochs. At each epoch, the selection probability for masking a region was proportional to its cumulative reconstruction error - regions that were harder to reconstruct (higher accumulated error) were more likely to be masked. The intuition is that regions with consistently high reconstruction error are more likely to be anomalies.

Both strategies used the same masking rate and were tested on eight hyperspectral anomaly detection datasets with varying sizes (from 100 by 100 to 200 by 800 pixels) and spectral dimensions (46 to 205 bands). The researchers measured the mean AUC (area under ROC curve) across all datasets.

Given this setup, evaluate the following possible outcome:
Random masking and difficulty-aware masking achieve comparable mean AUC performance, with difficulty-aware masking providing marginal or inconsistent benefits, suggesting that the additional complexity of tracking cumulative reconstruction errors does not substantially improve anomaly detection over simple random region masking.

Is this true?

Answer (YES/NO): NO